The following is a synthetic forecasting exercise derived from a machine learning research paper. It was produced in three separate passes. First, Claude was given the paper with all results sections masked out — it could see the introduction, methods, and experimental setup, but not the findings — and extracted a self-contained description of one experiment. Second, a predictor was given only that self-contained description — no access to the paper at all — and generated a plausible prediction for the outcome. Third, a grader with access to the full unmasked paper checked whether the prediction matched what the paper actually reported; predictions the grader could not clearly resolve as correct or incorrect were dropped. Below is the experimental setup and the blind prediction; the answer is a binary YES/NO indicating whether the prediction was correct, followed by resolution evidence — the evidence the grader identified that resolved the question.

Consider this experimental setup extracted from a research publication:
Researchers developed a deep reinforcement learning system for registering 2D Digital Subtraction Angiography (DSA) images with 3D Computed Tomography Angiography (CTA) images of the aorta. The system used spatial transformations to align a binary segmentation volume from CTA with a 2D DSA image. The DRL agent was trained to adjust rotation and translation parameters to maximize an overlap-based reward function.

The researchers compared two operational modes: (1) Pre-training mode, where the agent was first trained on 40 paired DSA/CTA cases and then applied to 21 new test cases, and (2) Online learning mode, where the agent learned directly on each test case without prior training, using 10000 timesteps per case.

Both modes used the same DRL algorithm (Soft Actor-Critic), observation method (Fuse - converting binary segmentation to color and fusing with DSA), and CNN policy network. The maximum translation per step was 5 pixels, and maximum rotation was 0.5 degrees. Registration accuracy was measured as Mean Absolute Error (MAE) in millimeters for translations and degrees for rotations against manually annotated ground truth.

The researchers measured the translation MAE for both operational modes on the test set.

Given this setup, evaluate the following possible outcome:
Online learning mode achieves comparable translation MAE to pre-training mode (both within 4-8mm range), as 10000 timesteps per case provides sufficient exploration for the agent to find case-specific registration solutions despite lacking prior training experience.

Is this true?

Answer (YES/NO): NO